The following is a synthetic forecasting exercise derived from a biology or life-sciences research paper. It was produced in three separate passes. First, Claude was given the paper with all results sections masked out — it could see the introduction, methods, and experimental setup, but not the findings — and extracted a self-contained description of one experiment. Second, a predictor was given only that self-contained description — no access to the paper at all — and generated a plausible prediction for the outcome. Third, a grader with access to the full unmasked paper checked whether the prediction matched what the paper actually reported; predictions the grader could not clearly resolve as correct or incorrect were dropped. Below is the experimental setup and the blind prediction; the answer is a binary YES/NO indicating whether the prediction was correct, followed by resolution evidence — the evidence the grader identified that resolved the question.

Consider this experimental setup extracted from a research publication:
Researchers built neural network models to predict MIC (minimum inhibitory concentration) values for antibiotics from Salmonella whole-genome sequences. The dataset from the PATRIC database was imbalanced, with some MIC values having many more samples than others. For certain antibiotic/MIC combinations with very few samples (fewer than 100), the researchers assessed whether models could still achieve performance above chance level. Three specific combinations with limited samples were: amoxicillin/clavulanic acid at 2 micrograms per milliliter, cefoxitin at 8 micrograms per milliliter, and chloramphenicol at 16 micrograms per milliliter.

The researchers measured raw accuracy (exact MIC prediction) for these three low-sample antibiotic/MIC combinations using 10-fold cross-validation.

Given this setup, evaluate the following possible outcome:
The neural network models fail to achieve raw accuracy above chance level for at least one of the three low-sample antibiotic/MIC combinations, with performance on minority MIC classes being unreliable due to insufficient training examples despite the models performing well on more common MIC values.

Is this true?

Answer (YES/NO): YES